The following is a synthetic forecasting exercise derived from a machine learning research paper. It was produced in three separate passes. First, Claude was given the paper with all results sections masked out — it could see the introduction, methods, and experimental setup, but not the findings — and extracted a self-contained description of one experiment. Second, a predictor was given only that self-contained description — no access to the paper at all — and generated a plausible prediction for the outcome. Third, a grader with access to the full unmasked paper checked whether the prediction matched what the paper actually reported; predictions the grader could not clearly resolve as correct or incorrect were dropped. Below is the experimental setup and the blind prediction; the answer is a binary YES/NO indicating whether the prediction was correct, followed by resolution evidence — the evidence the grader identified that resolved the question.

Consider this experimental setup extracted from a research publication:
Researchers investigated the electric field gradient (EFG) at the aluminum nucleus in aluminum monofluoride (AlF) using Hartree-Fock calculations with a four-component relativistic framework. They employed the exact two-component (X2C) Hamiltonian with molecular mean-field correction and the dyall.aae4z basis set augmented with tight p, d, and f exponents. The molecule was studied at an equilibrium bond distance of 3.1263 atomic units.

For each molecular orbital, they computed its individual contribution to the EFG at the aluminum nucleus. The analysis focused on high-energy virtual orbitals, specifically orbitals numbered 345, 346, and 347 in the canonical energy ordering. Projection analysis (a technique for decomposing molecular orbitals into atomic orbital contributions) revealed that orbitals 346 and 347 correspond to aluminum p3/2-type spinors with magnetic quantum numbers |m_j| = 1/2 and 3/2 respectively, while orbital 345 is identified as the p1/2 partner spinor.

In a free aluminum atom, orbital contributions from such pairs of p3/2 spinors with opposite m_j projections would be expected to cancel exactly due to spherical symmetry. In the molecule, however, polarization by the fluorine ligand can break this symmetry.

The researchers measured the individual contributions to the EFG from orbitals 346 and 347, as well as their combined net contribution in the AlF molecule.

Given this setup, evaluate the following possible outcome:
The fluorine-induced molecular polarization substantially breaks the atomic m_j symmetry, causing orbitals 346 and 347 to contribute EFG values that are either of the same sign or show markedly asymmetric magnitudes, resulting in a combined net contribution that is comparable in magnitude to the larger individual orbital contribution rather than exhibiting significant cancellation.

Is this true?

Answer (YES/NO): NO